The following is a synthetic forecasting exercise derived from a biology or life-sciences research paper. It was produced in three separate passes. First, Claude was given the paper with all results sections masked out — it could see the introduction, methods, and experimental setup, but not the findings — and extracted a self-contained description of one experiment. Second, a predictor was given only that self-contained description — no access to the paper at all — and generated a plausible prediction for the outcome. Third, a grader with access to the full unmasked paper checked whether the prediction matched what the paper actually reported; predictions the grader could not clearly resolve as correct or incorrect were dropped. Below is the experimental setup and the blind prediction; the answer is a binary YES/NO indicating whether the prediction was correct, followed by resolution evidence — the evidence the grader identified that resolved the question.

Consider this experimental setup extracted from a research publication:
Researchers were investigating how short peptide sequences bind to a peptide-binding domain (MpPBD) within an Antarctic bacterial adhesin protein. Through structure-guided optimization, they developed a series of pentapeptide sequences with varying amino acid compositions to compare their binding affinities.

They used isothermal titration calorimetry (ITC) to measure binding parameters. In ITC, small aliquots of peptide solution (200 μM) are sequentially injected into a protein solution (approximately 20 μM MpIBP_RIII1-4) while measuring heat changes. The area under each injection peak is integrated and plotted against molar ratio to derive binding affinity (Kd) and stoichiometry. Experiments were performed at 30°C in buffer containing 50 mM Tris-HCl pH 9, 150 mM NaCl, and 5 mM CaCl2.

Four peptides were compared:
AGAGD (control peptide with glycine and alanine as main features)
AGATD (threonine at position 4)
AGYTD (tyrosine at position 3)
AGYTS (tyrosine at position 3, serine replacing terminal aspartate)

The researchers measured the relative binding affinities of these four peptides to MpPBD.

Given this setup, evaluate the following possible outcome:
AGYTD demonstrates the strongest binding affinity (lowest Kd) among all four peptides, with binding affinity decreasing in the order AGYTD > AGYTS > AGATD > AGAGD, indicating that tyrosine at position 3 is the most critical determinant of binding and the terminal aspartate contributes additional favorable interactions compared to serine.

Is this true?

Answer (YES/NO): NO